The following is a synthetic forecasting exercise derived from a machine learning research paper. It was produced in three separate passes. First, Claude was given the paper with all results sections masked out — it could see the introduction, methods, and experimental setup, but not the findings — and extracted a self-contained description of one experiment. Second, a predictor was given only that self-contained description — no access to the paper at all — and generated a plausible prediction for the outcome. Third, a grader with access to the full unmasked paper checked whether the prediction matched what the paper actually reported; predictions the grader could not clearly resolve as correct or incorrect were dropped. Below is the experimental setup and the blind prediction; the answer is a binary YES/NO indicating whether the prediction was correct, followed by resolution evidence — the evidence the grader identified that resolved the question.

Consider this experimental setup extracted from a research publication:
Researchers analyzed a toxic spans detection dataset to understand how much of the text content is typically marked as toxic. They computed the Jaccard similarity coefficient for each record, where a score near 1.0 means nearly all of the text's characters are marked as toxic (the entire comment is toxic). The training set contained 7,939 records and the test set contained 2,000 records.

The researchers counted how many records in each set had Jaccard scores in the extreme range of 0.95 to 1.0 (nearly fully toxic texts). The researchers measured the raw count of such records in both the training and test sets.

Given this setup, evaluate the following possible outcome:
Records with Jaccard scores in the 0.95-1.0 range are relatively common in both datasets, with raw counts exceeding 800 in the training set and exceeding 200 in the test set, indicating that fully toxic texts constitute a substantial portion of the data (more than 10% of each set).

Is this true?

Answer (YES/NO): NO